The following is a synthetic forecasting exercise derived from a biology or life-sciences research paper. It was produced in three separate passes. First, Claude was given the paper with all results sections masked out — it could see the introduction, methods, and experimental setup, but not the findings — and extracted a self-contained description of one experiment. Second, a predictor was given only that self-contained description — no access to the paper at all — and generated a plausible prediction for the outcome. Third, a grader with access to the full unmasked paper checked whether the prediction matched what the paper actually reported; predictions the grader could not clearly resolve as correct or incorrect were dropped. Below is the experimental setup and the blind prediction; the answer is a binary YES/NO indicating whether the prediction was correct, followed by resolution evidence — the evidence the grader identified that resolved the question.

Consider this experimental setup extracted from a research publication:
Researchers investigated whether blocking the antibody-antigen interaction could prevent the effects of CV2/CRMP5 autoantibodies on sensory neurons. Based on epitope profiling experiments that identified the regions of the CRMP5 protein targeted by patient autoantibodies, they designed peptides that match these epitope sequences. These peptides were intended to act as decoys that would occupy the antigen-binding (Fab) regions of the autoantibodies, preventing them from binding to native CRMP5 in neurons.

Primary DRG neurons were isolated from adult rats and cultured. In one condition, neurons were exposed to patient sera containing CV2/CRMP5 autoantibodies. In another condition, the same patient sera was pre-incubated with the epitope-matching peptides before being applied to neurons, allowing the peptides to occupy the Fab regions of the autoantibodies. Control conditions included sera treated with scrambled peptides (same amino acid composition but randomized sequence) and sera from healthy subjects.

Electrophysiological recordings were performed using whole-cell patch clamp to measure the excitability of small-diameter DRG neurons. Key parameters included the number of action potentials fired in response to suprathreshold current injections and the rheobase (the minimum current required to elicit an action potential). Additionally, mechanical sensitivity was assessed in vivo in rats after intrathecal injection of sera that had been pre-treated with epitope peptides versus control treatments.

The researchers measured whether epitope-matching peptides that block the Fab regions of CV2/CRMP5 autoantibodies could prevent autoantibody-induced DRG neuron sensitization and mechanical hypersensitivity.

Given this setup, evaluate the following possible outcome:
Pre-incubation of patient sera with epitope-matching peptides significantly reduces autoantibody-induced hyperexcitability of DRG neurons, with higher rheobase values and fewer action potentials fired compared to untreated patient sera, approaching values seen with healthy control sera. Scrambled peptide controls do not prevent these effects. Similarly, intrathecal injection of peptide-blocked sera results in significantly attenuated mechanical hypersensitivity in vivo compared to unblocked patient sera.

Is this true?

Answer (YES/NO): NO